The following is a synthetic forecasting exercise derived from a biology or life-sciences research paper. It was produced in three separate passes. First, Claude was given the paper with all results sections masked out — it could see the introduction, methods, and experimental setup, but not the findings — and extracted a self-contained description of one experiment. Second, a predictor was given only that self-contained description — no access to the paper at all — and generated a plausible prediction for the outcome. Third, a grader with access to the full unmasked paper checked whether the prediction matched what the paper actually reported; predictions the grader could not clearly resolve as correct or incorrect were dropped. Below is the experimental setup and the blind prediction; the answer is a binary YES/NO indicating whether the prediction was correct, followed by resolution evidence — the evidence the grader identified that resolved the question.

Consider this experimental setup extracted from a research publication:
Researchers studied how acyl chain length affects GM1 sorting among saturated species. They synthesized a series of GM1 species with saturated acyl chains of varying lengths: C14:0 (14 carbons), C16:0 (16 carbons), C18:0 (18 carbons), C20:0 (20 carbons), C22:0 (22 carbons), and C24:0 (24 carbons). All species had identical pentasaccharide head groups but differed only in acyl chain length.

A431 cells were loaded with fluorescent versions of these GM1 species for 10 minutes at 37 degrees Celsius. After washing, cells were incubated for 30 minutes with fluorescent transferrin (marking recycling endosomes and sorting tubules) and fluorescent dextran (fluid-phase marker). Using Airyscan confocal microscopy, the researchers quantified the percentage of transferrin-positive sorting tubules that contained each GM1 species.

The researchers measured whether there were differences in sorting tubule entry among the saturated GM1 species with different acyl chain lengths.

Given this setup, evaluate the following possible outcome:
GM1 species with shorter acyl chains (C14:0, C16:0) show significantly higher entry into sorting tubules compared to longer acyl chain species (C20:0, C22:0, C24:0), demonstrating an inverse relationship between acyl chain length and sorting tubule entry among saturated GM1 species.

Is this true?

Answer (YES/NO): NO